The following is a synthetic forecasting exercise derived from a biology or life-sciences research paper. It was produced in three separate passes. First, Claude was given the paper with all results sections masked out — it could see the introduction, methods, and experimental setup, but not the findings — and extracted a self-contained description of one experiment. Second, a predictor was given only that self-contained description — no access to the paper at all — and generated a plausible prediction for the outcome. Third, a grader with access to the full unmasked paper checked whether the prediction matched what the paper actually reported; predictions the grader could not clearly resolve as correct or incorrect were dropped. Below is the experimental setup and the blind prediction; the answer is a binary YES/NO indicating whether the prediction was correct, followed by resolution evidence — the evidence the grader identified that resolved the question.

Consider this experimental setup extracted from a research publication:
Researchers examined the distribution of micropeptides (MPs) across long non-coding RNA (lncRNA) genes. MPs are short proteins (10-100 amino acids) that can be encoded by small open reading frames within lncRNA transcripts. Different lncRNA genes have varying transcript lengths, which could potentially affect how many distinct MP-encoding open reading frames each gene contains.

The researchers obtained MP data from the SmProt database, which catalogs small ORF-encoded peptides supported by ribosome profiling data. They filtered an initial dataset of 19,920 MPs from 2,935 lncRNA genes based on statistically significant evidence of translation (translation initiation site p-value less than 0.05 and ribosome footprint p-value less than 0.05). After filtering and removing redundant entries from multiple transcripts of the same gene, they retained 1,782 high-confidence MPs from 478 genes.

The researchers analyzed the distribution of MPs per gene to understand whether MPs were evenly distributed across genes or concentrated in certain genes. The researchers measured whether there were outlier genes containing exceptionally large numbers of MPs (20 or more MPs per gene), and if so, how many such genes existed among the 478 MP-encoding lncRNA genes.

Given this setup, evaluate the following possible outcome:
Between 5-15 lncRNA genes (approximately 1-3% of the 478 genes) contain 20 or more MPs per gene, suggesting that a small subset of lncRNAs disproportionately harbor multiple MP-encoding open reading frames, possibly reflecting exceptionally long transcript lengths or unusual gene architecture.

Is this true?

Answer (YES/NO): YES